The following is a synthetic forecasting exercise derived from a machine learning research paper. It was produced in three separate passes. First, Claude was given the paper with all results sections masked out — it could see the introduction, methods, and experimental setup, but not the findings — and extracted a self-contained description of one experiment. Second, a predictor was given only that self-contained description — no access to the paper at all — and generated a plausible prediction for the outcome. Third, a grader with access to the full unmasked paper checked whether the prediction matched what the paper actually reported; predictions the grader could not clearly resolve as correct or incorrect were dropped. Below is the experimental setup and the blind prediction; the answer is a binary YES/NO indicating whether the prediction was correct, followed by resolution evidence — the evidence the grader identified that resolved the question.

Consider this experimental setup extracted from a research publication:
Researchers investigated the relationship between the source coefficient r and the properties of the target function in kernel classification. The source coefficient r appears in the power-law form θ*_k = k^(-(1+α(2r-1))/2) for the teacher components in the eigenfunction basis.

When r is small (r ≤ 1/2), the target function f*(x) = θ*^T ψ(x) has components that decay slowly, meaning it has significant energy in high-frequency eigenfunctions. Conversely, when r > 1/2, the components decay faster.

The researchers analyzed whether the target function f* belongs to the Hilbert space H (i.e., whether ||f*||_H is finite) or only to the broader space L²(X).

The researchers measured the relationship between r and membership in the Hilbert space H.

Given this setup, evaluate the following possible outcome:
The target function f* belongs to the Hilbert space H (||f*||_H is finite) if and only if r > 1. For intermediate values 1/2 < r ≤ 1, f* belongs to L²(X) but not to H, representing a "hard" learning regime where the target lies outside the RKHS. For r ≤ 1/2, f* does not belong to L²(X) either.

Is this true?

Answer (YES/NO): NO